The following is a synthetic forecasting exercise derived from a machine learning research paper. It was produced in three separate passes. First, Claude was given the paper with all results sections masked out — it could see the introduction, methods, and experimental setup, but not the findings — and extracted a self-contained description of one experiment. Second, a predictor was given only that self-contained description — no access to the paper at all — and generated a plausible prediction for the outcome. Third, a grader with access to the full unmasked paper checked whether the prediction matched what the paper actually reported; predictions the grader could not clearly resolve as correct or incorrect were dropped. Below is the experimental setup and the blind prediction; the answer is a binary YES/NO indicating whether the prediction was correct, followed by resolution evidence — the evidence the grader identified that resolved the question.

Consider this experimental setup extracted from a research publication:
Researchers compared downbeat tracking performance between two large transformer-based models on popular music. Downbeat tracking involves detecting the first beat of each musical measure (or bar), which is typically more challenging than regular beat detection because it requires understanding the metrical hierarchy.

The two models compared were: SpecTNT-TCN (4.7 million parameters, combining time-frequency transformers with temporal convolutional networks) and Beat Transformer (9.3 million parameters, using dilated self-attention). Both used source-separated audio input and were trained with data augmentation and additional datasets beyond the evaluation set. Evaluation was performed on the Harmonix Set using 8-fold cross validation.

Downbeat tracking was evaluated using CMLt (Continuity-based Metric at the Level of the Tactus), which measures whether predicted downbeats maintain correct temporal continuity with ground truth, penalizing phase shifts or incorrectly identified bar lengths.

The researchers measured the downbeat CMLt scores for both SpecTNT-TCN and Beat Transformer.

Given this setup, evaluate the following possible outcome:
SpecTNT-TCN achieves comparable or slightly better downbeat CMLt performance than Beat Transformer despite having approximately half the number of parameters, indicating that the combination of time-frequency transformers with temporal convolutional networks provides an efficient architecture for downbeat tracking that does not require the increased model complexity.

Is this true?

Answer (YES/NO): YES